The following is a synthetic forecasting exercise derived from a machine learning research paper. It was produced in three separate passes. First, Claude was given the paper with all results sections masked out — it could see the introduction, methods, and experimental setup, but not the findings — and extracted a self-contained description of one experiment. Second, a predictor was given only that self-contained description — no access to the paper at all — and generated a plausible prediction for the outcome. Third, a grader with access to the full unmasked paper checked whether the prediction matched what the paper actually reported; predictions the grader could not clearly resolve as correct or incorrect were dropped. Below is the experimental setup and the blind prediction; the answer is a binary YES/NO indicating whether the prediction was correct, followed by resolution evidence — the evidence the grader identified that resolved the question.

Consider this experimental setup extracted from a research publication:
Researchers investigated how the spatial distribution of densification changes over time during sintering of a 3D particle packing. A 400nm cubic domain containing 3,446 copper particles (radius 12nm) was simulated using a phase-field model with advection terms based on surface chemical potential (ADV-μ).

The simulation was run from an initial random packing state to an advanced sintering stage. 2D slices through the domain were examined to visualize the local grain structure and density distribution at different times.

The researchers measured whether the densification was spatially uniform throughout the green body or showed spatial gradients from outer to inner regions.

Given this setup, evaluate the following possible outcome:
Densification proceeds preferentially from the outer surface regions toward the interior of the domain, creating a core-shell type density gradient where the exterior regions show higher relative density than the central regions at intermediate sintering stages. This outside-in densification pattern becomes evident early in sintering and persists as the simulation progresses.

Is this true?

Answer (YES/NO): YES